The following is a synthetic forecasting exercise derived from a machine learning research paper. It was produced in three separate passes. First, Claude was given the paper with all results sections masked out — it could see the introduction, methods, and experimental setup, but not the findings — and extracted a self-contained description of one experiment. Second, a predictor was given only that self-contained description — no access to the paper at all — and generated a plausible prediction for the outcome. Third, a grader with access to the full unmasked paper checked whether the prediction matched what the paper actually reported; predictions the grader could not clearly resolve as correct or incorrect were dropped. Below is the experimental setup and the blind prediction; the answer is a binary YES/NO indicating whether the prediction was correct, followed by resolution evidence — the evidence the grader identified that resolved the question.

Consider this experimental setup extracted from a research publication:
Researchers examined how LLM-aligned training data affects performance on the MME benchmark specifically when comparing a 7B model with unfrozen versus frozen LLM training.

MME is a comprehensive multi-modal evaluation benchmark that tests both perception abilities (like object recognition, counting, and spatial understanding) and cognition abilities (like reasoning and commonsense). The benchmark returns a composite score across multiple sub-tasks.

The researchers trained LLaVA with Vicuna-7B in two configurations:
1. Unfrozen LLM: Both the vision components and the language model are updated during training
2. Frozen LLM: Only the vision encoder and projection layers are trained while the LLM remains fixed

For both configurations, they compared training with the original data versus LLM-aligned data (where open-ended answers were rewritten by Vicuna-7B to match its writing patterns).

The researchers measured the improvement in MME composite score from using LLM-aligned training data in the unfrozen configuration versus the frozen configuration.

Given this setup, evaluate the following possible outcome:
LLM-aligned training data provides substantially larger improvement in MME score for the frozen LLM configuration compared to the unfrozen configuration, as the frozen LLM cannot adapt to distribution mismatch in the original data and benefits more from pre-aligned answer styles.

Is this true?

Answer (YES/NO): YES